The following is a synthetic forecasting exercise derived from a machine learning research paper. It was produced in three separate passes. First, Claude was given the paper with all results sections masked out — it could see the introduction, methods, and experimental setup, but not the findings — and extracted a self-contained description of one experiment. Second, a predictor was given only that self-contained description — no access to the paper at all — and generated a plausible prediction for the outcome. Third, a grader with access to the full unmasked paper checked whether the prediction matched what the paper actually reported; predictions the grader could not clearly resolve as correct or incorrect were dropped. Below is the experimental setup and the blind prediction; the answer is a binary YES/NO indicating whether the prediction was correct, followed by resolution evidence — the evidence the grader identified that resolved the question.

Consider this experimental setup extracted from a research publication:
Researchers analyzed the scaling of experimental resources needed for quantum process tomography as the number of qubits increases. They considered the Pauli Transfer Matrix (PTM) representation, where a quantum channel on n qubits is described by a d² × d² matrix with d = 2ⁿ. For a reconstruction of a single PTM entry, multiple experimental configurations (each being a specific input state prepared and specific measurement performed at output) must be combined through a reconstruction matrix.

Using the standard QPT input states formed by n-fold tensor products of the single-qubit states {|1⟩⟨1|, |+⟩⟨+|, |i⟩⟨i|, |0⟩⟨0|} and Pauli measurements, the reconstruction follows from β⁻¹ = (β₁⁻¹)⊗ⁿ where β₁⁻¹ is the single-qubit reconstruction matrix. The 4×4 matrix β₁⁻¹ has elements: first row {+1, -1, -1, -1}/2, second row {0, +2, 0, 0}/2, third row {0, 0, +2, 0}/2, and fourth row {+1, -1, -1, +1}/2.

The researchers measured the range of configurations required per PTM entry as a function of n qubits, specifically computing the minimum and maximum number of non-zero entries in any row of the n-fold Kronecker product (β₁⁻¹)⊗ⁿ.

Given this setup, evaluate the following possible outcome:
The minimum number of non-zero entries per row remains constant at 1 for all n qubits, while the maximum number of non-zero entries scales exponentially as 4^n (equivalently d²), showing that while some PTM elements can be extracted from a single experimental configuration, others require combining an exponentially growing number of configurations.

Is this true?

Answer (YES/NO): NO